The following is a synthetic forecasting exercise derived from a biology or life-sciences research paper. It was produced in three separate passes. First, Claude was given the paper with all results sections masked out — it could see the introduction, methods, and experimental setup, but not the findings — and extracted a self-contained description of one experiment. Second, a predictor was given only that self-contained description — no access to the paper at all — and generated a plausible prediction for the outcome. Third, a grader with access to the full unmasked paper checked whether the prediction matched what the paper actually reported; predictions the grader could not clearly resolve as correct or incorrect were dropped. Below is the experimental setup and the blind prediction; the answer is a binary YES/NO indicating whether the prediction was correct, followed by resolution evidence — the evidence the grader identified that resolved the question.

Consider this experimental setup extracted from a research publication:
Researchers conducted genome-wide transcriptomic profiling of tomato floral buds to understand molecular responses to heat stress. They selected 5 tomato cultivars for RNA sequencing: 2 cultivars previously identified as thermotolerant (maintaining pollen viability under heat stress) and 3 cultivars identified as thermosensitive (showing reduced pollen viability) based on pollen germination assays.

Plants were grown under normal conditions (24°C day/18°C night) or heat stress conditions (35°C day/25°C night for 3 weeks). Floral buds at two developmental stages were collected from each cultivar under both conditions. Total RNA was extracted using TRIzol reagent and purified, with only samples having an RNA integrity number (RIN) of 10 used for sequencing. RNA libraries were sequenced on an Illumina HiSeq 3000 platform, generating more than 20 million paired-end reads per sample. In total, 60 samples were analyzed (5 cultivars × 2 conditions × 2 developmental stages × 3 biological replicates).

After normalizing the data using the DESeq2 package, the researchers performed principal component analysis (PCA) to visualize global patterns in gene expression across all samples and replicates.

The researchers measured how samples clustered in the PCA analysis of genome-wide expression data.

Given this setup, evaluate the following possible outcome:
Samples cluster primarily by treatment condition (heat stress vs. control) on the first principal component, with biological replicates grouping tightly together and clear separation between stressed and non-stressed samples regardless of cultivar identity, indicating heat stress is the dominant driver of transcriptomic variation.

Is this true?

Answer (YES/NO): NO